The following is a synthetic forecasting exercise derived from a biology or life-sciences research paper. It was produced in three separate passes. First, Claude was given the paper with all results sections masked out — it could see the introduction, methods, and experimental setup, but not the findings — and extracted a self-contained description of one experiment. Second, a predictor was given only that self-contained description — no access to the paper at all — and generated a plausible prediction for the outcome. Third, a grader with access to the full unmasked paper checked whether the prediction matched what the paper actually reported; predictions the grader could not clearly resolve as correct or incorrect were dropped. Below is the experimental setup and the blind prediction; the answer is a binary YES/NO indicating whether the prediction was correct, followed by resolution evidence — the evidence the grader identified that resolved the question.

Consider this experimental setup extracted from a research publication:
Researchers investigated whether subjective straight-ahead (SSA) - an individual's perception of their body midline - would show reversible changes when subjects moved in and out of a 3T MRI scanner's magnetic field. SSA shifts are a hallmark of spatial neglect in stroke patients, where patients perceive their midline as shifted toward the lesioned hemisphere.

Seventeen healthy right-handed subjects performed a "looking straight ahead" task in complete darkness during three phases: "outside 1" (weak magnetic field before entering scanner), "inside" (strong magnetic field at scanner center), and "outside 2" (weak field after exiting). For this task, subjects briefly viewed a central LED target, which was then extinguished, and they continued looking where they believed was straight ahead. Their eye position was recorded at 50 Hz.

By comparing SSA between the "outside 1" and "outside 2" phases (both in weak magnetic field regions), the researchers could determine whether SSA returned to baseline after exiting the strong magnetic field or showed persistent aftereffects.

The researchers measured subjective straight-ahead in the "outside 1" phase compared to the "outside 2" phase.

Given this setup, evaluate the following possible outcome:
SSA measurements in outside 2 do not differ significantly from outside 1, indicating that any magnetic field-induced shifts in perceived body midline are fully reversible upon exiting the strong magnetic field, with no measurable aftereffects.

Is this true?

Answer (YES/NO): YES